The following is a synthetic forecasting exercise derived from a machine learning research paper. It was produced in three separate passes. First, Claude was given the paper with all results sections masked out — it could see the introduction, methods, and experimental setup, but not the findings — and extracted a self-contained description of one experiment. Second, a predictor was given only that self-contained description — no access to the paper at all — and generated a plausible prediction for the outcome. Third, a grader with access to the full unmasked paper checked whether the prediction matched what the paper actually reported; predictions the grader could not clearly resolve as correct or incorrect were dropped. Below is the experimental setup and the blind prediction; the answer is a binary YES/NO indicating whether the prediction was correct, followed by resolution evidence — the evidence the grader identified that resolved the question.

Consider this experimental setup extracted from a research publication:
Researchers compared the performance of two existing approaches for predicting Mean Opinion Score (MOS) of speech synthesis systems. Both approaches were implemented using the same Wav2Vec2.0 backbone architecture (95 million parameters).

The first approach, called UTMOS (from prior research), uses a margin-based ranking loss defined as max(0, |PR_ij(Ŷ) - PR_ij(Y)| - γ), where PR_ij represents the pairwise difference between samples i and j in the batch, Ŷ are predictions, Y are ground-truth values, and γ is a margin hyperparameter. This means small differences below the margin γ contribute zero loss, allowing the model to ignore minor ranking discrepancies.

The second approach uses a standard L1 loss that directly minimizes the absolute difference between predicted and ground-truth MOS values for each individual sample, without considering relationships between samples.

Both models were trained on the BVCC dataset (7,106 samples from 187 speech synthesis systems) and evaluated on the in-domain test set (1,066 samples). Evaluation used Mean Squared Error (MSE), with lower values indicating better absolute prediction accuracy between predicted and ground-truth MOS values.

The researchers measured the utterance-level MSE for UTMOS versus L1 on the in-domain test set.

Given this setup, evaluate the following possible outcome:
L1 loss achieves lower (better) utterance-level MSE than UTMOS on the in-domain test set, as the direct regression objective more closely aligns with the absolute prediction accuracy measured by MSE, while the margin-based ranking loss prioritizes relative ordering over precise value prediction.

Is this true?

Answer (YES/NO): YES